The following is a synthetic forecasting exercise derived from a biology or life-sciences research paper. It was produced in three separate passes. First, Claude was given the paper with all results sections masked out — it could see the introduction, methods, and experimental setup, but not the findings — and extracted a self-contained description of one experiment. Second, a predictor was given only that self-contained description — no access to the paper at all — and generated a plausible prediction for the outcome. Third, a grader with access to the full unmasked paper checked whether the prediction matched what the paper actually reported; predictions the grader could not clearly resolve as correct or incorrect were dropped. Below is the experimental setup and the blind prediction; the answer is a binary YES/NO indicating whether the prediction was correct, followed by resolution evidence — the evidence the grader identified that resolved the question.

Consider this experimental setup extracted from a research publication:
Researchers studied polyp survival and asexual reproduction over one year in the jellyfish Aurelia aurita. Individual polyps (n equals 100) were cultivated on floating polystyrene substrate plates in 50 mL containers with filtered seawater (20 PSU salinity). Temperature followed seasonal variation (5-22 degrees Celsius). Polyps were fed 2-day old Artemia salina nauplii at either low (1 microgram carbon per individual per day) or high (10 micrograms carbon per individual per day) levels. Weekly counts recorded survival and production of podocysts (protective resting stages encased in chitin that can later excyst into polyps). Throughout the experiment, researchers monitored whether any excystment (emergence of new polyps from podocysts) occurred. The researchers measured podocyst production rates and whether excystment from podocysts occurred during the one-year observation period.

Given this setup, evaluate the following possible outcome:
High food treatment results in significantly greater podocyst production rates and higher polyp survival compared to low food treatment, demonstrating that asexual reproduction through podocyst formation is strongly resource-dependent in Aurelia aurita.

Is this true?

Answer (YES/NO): NO